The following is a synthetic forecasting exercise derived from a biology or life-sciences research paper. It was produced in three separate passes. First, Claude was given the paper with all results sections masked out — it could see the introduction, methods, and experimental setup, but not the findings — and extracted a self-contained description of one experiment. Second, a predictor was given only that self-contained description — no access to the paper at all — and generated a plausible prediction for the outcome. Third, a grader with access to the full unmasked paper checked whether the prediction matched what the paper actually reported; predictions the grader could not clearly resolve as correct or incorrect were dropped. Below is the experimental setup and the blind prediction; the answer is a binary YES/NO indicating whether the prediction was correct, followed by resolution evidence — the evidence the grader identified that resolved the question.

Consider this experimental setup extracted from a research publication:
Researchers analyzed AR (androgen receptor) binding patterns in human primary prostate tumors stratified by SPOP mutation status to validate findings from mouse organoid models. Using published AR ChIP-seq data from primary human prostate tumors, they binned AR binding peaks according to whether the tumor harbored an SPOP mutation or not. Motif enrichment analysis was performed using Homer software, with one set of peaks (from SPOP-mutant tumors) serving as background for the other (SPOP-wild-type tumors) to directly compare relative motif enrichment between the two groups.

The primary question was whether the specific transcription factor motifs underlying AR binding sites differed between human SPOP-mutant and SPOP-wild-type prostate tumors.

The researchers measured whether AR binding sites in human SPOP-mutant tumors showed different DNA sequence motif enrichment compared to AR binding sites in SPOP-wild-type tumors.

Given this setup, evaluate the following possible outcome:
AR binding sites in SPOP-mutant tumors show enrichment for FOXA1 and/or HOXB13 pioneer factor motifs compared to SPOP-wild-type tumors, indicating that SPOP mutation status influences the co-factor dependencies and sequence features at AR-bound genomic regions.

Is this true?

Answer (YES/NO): YES